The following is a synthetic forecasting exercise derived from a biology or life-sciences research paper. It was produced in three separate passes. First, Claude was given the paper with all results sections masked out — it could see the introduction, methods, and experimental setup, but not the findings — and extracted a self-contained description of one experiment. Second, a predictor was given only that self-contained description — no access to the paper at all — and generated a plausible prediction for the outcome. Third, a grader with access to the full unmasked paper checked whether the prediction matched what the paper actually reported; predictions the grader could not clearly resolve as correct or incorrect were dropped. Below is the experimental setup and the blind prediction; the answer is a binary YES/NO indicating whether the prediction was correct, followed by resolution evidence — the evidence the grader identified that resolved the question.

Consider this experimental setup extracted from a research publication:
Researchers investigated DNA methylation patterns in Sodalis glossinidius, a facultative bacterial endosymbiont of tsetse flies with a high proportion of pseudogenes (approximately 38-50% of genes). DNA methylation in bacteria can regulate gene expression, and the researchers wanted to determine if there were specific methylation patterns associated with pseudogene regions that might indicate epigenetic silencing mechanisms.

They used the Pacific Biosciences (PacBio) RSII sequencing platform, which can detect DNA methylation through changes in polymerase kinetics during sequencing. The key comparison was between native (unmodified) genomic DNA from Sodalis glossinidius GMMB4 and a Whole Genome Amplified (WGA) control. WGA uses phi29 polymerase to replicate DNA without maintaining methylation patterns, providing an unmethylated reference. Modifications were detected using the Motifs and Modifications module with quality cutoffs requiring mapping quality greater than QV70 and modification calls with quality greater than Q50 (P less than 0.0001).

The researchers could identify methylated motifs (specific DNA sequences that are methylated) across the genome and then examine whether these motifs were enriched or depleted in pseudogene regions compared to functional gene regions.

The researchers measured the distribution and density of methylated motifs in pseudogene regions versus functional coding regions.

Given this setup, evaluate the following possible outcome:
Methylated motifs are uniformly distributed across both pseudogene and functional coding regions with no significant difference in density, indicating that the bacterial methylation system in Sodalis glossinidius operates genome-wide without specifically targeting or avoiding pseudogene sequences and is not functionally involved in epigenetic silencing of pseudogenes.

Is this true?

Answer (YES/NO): NO